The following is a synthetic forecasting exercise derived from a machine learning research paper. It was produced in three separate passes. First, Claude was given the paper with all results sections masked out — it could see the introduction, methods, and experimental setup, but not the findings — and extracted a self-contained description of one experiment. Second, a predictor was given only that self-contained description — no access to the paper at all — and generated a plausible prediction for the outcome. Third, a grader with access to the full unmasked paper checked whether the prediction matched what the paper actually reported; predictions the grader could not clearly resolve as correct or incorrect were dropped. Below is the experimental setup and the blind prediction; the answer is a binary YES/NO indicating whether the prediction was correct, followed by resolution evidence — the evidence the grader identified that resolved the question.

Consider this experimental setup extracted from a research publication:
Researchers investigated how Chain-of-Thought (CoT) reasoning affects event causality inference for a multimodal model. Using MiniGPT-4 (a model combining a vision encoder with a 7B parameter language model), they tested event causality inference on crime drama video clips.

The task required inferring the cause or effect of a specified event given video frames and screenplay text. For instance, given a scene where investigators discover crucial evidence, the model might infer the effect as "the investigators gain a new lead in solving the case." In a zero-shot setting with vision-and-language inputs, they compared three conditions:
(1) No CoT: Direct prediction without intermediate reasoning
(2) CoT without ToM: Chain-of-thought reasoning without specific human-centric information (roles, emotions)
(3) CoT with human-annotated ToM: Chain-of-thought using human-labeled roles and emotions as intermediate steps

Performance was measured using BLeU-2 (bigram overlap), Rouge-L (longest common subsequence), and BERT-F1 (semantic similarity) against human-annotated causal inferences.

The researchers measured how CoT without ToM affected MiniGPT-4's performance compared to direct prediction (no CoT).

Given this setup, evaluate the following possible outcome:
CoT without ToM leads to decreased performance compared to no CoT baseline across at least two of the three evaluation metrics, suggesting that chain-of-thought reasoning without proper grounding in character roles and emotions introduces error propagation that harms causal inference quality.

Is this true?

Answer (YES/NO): YES